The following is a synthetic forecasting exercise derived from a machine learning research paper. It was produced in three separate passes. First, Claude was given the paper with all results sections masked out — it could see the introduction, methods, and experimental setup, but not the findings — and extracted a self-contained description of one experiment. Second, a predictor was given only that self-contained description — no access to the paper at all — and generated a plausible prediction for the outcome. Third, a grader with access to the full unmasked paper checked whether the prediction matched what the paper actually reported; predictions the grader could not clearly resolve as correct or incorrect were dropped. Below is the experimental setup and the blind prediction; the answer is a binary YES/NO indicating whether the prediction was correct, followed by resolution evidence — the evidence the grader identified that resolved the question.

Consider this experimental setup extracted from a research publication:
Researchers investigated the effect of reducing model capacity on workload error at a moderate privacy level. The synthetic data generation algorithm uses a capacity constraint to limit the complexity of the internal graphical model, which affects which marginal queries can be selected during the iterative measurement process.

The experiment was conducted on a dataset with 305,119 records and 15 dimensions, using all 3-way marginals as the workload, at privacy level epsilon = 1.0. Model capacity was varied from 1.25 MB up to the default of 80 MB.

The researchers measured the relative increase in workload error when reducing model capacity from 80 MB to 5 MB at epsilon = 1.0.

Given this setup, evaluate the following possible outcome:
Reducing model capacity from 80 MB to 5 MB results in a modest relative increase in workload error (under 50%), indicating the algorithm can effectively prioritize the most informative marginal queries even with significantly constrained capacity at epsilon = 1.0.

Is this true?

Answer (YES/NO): NO